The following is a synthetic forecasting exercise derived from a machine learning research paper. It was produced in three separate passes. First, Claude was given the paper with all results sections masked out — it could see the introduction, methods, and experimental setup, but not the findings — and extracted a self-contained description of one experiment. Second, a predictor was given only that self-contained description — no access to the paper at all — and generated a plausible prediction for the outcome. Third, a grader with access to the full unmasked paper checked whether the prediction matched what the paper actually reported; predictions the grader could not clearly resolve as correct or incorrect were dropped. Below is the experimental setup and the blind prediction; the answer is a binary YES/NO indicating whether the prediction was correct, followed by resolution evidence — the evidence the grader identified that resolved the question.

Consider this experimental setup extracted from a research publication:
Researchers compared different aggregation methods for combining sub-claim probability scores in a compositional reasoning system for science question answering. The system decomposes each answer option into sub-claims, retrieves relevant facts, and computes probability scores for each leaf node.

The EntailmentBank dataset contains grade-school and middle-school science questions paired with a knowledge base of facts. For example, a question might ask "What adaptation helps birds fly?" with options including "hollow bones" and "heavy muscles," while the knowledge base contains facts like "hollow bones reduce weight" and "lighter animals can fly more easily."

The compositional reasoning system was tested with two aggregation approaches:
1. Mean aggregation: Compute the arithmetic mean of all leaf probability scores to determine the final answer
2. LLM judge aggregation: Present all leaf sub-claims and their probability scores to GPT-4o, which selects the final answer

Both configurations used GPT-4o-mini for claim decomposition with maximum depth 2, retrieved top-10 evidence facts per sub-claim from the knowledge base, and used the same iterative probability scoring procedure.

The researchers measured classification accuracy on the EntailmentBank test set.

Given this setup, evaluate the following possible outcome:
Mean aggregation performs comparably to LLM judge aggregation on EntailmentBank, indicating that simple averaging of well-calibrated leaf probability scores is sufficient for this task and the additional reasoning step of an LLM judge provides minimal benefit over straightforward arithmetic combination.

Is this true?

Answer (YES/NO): NO